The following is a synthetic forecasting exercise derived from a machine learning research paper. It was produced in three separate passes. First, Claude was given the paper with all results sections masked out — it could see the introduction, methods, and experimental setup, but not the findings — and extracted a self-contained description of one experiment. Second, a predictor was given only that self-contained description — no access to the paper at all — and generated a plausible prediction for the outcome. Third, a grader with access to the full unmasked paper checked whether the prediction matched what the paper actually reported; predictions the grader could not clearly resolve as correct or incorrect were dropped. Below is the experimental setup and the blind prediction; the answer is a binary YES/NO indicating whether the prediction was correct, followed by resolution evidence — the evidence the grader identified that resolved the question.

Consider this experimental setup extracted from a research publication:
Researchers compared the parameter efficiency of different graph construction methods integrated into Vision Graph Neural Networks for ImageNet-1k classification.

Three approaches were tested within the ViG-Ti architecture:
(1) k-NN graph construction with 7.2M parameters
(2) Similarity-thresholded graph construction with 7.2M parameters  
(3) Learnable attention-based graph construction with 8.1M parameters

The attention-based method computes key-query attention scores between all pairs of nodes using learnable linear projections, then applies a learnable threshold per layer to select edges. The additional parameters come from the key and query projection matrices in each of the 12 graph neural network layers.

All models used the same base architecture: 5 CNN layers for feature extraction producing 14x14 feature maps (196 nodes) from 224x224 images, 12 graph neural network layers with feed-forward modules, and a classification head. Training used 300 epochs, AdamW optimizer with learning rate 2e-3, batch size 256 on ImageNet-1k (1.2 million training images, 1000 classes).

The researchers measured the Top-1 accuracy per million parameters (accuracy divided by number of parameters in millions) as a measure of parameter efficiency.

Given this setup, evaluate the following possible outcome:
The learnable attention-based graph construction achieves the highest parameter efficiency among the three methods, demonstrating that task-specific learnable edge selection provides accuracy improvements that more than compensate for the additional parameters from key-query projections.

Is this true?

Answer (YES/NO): NO